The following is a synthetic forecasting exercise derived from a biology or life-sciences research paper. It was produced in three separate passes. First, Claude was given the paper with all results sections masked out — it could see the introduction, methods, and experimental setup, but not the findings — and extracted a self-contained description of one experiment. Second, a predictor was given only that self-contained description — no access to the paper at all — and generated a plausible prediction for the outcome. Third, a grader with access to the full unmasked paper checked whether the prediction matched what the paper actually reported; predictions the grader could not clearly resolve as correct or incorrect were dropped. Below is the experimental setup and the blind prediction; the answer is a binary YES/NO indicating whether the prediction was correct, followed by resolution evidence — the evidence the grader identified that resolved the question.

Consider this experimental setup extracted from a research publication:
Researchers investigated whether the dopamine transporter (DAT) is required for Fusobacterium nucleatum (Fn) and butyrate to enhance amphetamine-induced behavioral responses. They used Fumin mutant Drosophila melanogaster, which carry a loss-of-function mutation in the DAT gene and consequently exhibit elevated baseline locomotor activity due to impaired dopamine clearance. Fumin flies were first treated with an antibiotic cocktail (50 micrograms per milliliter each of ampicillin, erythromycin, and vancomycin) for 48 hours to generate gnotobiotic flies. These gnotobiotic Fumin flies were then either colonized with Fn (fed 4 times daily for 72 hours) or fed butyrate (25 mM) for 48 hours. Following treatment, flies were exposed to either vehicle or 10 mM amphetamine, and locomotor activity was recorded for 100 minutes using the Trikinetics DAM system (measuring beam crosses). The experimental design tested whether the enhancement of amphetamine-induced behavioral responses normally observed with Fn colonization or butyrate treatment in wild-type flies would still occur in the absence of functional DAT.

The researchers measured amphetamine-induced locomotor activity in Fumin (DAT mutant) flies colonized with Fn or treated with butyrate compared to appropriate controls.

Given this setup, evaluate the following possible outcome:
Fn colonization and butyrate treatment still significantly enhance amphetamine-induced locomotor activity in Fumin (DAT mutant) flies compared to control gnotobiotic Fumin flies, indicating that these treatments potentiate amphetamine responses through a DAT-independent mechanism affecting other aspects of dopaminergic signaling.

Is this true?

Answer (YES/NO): NO